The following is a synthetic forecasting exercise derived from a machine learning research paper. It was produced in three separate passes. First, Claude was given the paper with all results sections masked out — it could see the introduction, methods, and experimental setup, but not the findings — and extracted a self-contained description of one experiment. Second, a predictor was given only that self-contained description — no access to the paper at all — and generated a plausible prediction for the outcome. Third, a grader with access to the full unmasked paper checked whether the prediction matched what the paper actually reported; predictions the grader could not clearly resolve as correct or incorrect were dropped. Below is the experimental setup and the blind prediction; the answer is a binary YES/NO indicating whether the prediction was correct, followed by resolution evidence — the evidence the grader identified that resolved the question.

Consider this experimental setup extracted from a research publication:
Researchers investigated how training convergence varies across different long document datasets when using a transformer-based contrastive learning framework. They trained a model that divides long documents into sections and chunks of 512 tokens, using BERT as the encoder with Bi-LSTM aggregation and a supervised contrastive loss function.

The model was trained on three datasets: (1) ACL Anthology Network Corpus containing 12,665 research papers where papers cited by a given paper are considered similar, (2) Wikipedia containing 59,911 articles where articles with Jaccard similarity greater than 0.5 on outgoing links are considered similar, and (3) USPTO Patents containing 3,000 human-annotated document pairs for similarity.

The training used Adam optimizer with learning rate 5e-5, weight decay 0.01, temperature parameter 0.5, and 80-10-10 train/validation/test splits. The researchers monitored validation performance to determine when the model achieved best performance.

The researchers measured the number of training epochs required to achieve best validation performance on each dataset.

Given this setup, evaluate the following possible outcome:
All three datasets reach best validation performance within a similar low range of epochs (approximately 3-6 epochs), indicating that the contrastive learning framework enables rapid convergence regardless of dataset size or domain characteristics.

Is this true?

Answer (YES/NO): NO